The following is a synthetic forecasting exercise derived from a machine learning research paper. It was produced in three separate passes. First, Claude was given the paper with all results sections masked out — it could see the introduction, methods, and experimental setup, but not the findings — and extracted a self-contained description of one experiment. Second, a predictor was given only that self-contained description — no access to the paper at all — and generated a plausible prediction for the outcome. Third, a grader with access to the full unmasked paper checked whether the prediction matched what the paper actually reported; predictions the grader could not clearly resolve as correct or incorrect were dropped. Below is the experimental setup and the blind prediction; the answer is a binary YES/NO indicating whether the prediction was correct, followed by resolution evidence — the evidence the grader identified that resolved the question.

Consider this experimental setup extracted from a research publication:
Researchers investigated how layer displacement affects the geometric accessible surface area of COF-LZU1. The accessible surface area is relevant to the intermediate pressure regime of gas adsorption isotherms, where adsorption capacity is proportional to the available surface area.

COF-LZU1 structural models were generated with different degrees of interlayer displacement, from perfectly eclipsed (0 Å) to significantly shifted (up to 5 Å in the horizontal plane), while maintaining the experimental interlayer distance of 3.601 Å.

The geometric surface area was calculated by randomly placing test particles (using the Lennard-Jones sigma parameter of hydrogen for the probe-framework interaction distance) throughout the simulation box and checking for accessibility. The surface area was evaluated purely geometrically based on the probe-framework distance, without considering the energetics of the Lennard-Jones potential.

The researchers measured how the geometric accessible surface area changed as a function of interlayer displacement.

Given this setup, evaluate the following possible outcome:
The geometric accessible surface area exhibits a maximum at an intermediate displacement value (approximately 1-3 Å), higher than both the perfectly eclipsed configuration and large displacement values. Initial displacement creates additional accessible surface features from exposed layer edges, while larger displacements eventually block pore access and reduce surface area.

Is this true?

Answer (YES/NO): NO